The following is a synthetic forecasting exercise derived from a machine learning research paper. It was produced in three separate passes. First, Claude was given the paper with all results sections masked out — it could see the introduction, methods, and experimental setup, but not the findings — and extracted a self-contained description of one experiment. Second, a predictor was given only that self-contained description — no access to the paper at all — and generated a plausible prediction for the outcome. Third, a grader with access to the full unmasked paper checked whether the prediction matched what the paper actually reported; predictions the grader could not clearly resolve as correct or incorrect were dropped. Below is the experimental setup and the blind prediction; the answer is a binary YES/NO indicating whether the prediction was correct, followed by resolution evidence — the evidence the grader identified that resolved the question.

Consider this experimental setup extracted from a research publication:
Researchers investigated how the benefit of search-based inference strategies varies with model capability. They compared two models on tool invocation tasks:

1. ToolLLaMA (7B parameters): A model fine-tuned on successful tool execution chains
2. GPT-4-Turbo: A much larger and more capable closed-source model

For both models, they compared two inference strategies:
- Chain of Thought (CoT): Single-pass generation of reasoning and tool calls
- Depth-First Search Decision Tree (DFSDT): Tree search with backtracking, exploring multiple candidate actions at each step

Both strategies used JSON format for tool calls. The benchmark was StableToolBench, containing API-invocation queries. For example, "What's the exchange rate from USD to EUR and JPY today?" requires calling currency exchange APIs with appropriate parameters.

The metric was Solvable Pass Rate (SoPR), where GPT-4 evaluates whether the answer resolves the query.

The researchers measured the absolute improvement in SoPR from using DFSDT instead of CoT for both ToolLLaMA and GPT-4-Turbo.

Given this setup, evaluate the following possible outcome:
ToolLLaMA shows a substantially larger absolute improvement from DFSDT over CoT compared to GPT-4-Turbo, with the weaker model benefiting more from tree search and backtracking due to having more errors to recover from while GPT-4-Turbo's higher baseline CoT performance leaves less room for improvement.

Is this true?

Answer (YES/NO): YES